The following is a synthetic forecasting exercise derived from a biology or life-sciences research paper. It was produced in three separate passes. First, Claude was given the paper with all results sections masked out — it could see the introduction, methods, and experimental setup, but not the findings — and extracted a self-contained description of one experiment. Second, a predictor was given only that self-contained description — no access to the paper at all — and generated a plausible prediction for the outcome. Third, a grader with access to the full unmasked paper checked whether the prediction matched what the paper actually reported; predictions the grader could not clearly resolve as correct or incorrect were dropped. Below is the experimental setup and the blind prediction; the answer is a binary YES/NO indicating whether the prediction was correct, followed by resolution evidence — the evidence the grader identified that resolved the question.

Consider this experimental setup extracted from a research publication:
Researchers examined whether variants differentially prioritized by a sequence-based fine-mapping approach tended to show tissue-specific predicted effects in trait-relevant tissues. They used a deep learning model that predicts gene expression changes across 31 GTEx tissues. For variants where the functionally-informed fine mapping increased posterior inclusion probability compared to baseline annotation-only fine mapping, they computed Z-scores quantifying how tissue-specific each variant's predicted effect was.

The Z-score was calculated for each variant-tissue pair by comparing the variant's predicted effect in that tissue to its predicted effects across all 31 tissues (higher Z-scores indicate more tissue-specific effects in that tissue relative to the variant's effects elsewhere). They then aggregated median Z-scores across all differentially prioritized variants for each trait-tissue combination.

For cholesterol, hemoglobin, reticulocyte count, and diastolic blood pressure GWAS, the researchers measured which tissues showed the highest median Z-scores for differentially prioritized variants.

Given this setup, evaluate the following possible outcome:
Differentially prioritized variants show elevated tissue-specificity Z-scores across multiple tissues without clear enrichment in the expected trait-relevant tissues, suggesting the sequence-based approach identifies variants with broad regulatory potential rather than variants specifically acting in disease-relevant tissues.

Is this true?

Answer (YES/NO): NO